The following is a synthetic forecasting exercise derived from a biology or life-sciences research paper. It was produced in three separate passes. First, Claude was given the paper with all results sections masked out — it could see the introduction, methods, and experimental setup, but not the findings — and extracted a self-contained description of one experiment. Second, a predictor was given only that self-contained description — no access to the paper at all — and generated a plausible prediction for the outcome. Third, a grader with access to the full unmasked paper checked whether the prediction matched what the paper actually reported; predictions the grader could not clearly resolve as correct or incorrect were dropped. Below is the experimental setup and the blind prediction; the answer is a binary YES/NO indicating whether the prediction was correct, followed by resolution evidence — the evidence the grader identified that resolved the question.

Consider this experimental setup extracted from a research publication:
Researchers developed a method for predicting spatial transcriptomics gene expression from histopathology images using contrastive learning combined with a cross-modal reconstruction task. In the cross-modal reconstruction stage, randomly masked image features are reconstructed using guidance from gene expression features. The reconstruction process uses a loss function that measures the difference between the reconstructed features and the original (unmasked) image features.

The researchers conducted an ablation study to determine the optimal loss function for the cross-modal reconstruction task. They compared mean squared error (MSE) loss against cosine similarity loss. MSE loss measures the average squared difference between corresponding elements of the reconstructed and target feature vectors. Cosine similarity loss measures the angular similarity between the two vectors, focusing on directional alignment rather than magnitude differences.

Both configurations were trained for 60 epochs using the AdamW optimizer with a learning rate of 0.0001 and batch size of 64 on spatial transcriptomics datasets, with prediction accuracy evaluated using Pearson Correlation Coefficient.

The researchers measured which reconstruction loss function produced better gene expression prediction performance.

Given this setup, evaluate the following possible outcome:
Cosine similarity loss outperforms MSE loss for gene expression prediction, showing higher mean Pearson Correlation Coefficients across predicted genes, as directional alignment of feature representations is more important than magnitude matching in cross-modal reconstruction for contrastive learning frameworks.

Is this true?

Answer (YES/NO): NO